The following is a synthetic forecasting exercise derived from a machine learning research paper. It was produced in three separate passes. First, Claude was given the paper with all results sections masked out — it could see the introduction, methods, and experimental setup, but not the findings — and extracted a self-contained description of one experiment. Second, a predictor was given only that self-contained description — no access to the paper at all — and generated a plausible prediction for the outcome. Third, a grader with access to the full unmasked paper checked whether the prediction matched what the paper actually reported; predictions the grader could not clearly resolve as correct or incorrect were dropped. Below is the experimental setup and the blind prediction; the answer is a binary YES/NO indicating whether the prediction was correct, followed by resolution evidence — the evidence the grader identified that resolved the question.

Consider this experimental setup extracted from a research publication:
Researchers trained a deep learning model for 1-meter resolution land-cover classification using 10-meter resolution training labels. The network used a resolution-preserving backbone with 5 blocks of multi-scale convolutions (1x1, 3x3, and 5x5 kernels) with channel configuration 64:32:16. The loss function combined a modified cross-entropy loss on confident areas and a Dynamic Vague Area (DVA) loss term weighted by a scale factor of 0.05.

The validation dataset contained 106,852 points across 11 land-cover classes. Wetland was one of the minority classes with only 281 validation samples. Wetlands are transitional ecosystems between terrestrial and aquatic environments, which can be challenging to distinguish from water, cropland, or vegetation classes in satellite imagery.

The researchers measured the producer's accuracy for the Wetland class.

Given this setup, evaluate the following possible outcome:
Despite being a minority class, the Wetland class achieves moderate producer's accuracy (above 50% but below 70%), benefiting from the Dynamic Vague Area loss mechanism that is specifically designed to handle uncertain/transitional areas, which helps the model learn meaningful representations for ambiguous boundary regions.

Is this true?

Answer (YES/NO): NO